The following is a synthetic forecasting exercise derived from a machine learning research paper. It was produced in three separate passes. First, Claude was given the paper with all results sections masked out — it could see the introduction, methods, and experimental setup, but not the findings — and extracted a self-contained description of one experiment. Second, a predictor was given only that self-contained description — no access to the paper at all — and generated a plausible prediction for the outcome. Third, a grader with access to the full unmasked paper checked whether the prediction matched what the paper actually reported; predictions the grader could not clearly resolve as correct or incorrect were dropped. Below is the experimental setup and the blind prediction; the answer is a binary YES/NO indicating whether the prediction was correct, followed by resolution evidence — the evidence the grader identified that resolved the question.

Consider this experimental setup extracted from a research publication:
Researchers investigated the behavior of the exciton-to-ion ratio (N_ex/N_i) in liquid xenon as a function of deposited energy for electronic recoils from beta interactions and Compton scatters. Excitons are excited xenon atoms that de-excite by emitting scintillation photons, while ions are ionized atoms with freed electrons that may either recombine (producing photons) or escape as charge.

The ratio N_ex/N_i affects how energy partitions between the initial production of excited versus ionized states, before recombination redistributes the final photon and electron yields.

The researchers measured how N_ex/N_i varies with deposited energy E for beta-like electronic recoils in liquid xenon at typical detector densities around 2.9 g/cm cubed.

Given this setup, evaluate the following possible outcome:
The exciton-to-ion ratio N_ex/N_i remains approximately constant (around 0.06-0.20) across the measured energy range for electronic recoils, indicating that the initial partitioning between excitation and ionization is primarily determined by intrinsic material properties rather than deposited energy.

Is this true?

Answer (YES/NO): NO